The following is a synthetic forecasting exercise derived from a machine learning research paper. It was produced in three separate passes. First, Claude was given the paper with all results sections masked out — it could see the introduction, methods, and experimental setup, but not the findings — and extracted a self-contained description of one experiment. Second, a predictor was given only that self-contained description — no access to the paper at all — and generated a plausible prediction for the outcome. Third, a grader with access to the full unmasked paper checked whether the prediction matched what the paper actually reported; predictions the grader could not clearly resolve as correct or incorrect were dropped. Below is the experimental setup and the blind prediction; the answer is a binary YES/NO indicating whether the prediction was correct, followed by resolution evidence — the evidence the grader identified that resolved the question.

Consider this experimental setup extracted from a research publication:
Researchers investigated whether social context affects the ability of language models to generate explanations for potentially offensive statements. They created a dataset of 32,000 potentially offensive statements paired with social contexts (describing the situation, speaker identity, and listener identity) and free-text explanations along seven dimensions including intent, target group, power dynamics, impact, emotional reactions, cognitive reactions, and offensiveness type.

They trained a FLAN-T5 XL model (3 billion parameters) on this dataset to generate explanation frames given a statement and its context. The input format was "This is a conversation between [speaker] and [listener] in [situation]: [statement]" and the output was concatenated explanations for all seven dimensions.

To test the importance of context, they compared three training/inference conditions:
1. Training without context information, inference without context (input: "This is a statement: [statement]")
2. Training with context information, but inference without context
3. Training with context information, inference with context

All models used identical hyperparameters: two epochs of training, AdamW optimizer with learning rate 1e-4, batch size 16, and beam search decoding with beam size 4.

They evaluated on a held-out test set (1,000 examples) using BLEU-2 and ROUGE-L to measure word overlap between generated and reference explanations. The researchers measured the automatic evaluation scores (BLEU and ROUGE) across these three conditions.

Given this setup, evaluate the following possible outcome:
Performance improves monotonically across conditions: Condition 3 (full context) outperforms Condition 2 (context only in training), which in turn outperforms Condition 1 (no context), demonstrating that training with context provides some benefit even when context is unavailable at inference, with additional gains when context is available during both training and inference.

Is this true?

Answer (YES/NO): NO